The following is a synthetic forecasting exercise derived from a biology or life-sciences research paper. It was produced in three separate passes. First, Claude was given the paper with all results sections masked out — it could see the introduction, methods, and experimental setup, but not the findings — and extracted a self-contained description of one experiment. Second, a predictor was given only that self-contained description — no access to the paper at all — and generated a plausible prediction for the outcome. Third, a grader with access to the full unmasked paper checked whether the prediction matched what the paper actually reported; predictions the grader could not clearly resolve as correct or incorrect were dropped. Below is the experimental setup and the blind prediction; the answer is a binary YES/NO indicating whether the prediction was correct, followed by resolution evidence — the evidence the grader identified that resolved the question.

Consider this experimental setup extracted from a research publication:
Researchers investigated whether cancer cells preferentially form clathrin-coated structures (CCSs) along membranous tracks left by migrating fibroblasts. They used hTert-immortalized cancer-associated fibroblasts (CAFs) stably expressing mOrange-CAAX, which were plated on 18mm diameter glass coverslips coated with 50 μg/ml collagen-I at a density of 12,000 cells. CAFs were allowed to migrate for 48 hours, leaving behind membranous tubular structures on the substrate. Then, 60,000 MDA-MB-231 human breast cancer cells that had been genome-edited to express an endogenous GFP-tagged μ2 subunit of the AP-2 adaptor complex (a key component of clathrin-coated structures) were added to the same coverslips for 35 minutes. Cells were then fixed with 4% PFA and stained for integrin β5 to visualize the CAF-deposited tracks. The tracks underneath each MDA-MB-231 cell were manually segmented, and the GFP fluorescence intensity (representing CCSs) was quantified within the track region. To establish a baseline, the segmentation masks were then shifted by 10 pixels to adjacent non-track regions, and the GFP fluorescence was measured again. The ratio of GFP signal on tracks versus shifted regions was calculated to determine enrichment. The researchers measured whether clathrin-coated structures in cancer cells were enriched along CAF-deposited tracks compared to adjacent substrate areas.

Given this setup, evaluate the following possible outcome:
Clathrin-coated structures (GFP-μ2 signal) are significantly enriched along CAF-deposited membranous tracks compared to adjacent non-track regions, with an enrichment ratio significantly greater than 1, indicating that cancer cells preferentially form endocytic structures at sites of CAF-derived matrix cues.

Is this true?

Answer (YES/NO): YES